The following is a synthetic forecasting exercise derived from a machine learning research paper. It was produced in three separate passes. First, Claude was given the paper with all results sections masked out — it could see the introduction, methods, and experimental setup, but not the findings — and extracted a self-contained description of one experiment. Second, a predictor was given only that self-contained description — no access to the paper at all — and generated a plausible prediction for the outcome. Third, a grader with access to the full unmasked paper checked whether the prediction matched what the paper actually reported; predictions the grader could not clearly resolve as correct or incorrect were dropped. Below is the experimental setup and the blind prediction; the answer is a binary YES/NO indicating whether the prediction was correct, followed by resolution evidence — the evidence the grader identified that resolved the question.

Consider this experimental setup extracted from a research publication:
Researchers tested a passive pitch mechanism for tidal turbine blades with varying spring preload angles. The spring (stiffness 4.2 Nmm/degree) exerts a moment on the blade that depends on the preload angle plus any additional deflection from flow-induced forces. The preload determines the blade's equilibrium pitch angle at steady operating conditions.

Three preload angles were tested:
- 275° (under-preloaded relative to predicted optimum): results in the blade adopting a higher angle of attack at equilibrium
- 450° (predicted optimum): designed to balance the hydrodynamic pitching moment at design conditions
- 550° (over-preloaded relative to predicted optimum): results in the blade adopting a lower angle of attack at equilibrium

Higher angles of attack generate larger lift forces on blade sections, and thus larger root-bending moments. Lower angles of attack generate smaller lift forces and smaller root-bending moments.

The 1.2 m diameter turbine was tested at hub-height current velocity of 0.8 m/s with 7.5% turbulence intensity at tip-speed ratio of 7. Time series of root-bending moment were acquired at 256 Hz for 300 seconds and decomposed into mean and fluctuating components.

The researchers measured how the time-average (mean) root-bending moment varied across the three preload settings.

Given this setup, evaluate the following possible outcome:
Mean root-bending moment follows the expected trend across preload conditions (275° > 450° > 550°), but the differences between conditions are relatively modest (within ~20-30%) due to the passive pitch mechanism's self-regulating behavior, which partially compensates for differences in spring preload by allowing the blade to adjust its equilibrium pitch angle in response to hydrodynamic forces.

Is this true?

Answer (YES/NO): NO